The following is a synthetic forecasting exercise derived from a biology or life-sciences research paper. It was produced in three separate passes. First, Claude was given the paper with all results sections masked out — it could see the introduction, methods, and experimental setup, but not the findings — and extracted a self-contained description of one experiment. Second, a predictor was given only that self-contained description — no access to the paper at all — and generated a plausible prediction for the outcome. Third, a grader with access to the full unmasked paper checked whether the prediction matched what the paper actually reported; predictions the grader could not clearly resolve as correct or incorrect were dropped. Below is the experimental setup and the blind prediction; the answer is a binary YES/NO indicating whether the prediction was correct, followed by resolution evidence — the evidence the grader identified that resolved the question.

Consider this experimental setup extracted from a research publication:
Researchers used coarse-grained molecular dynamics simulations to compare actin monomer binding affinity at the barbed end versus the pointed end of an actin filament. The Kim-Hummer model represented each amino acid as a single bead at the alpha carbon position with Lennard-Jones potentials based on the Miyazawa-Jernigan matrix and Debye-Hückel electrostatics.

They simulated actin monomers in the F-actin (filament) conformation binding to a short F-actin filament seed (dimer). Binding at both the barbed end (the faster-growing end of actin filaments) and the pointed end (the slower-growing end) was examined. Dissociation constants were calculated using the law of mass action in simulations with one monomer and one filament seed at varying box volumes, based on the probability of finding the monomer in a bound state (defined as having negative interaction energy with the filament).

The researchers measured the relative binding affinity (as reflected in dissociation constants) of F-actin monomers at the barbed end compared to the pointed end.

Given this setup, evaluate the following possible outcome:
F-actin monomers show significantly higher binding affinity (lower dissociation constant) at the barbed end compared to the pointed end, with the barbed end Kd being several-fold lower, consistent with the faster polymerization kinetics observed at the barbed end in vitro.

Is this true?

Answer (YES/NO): NO